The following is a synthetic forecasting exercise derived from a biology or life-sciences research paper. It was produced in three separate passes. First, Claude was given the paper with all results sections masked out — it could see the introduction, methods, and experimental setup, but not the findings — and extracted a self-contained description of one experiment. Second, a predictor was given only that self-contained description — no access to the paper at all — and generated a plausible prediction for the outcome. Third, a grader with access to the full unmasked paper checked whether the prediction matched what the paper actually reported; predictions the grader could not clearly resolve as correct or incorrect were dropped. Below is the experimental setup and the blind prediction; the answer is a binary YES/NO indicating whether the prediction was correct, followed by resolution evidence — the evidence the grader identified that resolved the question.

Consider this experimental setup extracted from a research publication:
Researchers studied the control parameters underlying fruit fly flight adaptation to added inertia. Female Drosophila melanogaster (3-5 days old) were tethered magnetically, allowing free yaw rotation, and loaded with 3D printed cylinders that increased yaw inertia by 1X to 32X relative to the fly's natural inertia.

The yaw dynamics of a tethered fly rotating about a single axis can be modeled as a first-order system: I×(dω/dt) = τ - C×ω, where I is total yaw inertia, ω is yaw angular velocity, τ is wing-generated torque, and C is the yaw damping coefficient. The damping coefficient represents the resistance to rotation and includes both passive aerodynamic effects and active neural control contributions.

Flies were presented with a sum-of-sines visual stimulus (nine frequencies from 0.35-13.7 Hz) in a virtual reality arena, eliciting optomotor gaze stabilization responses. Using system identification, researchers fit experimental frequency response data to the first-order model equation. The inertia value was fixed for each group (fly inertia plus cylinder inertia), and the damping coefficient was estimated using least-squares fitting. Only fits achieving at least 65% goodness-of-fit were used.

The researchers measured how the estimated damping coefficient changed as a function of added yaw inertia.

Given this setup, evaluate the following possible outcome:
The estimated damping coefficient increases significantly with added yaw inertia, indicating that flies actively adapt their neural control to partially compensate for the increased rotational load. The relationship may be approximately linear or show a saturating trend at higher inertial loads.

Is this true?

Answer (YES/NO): YES